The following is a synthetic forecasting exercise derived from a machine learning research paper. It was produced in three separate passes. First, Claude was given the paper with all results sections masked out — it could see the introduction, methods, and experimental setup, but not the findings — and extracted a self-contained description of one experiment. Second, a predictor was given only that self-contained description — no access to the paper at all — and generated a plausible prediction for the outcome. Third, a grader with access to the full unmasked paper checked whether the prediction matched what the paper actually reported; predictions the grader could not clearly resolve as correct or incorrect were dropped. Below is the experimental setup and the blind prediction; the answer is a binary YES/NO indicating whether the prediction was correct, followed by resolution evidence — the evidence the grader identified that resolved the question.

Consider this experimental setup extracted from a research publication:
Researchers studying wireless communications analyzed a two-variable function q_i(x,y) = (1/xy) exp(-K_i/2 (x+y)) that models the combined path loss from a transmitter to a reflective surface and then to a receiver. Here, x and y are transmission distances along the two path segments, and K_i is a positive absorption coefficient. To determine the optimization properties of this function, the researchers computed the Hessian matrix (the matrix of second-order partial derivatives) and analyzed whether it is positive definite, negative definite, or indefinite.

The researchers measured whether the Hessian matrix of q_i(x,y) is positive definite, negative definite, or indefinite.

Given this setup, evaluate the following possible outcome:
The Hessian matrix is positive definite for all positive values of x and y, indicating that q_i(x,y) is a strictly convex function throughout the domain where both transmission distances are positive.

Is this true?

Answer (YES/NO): YES